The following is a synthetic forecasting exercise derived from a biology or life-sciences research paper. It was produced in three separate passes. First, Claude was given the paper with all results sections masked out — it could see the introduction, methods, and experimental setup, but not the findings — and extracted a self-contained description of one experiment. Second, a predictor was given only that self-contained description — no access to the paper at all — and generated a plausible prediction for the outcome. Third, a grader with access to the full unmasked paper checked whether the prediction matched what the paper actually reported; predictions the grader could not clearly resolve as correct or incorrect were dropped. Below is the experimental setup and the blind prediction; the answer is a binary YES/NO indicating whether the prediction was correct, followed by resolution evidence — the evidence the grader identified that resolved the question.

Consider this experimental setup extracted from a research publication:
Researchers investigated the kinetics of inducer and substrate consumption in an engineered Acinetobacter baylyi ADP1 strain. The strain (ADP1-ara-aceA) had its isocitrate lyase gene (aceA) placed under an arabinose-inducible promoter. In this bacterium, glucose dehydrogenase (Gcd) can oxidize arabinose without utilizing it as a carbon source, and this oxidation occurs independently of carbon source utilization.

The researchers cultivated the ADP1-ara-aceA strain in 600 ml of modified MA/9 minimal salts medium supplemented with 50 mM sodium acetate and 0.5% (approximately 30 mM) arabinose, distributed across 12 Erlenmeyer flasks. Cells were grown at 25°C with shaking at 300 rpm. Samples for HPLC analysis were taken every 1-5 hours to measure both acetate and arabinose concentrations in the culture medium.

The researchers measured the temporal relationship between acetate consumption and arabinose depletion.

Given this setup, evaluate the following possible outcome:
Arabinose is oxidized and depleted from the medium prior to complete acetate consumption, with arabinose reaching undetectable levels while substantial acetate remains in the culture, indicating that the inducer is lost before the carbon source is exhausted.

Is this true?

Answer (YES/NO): YES